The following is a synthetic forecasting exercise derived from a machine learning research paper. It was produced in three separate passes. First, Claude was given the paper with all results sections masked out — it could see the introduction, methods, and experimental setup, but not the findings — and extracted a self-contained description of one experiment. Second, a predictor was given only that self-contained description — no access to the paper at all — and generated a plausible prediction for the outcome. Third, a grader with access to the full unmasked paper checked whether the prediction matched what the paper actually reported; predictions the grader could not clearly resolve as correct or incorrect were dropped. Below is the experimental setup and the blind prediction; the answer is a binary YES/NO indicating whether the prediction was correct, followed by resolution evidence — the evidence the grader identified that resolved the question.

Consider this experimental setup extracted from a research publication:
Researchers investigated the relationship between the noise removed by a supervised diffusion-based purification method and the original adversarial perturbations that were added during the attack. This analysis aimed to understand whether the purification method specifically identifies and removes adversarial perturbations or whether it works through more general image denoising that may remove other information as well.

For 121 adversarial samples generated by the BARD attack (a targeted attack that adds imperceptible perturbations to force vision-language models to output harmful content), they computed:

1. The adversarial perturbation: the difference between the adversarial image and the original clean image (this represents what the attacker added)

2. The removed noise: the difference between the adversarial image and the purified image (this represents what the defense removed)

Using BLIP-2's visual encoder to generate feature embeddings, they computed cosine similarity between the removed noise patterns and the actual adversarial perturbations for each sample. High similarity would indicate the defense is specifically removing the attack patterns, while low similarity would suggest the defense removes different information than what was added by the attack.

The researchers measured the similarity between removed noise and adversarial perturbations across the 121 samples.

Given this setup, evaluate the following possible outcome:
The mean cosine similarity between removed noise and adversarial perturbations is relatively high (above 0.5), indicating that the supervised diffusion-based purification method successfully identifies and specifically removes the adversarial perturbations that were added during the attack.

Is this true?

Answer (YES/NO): YES